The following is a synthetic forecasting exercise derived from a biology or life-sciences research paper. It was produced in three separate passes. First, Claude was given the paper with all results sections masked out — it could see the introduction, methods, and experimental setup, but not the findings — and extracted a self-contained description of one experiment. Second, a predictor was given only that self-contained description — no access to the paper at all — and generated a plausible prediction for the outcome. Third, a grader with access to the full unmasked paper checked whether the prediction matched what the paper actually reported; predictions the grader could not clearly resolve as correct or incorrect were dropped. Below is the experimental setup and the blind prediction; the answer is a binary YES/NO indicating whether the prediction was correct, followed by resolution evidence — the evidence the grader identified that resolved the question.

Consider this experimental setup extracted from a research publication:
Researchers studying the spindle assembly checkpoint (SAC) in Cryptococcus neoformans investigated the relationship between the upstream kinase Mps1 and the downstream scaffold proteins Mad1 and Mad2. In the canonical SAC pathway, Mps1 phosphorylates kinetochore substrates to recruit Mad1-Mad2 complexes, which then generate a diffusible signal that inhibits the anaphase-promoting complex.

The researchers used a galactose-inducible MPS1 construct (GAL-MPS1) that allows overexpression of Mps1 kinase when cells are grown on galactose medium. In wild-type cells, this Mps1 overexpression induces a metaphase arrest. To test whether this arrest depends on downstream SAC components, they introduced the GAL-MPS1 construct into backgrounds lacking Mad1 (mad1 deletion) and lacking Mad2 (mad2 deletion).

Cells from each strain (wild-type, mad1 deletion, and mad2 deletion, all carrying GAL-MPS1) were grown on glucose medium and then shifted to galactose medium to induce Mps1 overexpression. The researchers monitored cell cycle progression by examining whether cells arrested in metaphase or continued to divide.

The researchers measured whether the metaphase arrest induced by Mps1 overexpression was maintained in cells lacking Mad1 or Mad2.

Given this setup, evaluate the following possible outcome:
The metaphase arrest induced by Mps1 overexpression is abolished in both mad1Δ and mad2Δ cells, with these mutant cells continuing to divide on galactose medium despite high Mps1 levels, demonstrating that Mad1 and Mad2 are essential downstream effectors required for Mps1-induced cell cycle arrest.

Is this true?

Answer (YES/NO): YES